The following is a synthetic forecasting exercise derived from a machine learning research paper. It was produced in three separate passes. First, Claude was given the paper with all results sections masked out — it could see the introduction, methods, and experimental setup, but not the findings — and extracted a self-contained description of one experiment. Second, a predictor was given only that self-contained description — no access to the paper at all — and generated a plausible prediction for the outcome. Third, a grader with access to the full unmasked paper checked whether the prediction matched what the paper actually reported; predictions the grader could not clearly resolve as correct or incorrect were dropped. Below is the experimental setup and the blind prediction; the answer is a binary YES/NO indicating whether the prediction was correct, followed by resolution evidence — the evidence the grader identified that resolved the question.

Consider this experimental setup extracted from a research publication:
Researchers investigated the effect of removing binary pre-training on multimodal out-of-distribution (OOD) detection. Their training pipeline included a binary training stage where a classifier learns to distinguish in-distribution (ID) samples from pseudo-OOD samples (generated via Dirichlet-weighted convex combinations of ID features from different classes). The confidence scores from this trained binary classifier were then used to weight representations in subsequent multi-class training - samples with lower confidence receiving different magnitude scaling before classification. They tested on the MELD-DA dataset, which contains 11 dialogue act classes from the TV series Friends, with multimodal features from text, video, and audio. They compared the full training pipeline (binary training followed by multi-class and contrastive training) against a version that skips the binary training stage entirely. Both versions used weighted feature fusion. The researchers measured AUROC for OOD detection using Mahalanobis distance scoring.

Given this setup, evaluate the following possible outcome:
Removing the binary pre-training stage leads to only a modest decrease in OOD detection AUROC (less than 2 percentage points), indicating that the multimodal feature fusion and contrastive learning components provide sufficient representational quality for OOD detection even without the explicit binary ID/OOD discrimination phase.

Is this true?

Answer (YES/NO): NO